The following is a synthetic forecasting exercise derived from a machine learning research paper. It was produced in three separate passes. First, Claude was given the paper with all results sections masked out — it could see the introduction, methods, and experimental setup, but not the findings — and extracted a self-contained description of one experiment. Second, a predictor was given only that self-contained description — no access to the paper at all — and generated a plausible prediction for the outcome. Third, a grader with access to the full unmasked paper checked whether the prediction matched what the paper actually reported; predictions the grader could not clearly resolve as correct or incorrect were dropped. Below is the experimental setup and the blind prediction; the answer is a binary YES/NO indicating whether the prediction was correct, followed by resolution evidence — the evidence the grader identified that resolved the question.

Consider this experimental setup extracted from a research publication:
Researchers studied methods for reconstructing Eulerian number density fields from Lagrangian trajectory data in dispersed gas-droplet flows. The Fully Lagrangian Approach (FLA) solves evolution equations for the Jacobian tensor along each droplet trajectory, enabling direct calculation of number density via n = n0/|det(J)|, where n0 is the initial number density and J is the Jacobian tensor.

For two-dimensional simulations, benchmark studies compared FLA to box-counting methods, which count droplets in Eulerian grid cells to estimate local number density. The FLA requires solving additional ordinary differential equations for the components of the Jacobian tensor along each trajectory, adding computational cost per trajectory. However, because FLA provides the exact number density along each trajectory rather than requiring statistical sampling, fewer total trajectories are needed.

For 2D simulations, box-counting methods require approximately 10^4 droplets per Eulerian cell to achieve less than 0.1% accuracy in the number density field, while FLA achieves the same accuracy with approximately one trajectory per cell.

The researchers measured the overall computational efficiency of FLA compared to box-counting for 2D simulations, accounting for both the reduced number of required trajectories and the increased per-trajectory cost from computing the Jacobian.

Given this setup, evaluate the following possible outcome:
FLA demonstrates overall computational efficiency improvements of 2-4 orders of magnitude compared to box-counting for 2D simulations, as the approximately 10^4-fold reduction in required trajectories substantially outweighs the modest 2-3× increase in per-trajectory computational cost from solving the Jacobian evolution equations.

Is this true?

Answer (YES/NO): NO